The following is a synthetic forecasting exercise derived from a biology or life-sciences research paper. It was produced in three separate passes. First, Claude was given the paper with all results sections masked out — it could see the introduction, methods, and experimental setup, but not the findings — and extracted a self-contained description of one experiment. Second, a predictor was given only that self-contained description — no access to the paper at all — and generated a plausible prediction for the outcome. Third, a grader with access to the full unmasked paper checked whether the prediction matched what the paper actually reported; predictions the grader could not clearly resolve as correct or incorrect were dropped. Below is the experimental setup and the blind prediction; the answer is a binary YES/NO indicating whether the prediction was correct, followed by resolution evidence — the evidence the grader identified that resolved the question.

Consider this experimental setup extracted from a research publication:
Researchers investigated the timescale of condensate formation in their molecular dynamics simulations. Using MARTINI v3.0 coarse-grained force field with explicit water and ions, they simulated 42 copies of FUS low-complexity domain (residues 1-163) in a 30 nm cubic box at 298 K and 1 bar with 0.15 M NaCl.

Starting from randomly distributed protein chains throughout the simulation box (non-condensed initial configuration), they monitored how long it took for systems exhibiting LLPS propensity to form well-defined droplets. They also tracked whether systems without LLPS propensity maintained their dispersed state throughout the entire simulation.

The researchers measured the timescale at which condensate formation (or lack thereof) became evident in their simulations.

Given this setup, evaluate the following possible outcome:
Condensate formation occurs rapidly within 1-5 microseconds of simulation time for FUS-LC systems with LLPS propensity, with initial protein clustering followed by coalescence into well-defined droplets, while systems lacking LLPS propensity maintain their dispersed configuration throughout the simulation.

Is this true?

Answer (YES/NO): YES